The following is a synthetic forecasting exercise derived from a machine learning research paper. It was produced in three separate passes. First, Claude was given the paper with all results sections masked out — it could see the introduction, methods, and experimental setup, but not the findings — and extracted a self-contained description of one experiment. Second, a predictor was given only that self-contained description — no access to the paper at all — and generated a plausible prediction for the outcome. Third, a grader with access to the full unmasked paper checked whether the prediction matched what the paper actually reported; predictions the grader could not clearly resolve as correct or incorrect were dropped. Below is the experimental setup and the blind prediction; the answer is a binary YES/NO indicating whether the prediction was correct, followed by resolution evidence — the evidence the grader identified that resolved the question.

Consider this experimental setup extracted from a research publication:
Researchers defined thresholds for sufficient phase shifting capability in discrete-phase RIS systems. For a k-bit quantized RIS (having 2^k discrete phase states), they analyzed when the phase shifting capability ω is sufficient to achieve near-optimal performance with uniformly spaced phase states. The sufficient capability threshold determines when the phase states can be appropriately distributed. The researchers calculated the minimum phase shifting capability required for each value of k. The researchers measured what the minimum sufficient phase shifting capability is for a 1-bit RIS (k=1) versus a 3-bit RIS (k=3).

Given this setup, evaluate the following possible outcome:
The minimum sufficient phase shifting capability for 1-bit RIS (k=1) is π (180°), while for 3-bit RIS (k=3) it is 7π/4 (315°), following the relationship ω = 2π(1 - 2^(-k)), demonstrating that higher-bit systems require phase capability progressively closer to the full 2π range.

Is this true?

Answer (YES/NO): YES